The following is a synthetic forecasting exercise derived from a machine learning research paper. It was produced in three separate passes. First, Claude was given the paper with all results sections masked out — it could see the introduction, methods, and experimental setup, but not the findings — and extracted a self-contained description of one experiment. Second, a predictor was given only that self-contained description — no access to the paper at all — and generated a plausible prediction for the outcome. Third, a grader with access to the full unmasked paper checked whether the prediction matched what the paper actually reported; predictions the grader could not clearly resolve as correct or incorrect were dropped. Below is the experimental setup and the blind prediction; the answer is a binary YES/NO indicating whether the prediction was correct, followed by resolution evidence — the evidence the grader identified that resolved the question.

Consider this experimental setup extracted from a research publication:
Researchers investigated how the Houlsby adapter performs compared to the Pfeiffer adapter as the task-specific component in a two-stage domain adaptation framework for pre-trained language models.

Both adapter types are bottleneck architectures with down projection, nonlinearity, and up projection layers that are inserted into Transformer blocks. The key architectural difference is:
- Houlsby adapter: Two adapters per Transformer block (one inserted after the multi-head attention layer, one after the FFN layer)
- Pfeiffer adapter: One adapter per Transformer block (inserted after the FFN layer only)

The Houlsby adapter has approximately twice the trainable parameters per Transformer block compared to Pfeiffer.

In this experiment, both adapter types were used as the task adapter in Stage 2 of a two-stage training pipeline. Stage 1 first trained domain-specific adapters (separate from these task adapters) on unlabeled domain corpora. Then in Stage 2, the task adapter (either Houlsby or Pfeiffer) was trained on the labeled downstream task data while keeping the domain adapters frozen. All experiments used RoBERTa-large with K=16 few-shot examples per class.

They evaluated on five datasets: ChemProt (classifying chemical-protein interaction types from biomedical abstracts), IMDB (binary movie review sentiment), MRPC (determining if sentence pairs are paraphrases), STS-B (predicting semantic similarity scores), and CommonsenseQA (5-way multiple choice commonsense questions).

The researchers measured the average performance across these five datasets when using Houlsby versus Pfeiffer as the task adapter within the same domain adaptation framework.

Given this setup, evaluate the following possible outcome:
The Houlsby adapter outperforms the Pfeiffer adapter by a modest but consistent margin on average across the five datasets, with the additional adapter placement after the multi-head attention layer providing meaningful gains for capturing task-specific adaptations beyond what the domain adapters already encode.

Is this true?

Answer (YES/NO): NO